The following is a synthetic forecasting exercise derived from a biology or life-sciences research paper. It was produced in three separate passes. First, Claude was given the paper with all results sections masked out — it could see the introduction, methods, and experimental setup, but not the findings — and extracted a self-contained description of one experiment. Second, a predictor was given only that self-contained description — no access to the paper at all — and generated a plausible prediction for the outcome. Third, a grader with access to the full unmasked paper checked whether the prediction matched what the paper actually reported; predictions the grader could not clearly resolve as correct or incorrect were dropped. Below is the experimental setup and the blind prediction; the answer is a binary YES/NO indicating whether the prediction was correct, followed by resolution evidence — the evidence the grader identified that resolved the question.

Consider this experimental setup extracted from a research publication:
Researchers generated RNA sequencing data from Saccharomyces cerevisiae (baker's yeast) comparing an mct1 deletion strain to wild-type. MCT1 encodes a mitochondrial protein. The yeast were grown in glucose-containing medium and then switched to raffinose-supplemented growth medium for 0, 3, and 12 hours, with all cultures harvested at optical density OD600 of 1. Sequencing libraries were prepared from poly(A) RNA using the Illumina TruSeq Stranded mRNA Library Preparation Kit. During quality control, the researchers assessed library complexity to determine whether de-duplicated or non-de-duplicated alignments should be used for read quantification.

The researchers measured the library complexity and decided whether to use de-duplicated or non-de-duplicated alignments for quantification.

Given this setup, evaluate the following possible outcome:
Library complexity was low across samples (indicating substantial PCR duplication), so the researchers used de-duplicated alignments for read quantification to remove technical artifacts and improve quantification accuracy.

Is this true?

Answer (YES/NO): YES